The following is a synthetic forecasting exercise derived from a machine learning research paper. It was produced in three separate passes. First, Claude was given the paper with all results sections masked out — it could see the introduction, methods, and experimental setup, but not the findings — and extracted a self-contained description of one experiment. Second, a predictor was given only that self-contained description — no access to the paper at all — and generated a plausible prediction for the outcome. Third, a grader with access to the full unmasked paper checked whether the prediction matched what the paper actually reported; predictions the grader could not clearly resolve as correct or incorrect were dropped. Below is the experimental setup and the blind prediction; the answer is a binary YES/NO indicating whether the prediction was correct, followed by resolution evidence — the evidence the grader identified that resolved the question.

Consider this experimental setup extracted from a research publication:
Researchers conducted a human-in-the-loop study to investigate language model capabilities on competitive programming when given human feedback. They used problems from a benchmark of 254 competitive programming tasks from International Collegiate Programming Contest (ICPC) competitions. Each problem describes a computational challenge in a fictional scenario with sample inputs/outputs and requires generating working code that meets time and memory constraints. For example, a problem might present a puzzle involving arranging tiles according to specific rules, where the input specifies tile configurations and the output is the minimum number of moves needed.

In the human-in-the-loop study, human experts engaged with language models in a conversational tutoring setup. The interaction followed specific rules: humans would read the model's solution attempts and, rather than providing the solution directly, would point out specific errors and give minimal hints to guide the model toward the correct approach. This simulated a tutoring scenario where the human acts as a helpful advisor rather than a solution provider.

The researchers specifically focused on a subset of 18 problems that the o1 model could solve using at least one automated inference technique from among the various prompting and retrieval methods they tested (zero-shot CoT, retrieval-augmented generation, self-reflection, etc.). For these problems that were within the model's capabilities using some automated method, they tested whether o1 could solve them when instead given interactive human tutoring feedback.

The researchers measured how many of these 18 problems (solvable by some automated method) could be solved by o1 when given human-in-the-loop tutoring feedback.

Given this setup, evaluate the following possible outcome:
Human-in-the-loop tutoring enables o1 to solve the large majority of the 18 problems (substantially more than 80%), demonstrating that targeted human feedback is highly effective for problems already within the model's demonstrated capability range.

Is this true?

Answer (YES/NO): YES